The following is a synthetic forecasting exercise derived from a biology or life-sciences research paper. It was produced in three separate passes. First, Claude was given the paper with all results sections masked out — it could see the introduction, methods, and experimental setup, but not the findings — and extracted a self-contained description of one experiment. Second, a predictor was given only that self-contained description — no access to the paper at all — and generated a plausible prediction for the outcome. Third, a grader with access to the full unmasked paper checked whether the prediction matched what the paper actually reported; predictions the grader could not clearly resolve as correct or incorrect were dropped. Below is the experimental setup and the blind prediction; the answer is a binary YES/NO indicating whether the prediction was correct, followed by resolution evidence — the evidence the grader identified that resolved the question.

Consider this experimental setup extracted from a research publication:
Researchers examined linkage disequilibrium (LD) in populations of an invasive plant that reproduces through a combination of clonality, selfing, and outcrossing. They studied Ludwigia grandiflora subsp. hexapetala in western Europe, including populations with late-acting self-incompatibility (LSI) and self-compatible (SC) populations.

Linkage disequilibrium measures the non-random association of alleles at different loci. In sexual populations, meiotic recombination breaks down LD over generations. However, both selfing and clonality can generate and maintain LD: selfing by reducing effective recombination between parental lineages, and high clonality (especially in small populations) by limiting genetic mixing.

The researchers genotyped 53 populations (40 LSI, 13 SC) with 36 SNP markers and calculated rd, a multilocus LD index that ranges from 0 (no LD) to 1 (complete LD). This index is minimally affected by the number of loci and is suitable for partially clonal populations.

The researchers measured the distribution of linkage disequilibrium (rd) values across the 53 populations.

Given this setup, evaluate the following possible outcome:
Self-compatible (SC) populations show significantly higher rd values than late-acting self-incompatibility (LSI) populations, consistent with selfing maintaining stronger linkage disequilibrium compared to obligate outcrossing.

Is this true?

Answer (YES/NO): YES